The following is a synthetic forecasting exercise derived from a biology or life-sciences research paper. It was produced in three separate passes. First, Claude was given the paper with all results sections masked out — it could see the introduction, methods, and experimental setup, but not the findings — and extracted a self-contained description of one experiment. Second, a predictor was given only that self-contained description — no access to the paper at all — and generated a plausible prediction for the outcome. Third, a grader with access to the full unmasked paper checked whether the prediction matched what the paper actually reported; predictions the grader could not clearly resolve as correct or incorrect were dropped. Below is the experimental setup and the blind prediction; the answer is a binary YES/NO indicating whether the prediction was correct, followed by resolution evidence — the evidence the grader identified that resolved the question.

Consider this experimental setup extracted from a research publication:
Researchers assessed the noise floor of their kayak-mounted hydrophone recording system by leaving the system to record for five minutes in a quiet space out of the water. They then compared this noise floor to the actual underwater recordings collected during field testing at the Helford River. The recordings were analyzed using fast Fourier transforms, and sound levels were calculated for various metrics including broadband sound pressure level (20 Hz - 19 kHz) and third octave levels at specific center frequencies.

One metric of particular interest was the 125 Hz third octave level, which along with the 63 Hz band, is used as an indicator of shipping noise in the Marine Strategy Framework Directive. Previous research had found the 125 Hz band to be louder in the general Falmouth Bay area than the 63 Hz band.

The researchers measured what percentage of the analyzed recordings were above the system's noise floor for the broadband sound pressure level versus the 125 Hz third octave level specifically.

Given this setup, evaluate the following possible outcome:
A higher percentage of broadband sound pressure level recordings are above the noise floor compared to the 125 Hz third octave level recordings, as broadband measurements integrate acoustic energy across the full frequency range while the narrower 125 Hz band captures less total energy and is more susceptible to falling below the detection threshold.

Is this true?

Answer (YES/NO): YES